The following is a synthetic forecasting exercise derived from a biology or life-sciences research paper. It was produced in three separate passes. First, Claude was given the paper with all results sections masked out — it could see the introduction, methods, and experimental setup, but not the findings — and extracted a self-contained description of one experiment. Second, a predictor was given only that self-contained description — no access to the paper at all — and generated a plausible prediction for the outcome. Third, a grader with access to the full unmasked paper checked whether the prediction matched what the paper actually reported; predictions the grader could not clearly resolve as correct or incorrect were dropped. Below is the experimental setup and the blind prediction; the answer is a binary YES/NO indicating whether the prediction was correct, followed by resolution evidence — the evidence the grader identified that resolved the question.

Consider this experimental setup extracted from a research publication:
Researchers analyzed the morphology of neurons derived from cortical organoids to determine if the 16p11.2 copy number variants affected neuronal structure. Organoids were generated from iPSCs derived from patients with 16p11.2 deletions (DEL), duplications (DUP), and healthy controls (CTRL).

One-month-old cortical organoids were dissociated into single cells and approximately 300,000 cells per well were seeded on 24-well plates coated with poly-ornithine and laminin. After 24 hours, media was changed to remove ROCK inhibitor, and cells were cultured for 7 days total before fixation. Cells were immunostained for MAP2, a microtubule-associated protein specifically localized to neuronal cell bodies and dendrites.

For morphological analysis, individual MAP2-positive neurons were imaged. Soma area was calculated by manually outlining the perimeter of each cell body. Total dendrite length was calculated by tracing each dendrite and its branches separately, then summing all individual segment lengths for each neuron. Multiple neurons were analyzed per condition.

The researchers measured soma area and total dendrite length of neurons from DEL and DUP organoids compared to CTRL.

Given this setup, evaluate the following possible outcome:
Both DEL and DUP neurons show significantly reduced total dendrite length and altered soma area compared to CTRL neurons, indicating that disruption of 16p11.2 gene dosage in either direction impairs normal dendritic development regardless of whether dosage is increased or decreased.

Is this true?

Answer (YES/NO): NO